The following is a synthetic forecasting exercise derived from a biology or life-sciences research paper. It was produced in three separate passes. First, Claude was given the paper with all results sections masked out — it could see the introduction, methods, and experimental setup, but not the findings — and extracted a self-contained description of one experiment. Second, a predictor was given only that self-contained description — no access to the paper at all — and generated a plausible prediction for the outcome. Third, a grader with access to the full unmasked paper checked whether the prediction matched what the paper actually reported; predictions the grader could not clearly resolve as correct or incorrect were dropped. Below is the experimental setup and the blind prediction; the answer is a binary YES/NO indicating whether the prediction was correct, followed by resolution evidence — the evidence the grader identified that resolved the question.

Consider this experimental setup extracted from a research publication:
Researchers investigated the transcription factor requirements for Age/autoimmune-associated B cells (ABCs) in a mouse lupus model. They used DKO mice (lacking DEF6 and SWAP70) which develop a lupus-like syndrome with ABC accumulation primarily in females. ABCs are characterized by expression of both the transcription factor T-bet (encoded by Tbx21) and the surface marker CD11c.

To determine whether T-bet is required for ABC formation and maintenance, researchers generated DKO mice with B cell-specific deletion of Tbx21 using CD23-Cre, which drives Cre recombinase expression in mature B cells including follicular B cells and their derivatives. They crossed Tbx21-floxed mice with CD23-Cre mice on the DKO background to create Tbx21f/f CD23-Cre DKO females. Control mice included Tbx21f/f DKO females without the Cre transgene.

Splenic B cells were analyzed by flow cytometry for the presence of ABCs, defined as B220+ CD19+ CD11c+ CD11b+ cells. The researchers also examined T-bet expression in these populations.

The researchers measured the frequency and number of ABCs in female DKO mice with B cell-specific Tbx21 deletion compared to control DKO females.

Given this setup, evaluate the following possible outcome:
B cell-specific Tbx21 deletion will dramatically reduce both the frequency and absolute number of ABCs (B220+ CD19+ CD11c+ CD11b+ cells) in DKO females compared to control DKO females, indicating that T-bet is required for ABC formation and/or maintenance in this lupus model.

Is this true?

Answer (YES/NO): NO